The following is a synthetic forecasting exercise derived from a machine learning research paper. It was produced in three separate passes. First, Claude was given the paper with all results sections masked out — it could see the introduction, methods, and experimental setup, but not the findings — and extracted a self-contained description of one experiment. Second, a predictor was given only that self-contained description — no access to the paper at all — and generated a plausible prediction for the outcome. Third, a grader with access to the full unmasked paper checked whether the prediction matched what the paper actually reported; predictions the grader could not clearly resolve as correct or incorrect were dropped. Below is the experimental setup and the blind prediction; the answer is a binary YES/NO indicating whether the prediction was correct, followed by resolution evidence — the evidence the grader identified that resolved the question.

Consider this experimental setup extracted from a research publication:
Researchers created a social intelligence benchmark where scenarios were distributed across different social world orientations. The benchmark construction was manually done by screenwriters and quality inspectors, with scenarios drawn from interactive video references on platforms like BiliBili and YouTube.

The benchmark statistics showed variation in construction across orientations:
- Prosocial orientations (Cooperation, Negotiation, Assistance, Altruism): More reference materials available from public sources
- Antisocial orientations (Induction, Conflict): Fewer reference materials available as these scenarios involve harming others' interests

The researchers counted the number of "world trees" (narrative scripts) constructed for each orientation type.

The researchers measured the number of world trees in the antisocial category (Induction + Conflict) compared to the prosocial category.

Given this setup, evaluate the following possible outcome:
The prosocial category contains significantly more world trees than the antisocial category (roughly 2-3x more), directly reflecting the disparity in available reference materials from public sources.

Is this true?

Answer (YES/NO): NO